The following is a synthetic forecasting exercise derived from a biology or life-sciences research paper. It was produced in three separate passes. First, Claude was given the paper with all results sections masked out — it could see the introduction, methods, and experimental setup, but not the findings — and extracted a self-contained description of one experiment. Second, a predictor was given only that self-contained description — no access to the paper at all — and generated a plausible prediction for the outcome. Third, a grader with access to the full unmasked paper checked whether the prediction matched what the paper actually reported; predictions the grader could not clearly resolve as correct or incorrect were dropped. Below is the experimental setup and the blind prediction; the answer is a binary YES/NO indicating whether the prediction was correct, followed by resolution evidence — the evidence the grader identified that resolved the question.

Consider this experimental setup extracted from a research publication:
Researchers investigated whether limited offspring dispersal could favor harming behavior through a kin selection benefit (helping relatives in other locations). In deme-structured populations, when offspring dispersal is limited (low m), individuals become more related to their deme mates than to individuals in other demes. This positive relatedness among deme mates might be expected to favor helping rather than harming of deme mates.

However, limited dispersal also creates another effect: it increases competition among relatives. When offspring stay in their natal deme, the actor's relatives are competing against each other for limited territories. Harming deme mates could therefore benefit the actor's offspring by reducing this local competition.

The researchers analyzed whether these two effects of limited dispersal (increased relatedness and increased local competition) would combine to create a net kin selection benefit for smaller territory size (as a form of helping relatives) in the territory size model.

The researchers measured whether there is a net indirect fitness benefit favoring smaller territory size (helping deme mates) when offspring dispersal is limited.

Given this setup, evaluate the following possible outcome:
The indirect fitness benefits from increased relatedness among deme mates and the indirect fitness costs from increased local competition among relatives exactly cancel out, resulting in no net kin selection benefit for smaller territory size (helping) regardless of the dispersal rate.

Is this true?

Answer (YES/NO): YES